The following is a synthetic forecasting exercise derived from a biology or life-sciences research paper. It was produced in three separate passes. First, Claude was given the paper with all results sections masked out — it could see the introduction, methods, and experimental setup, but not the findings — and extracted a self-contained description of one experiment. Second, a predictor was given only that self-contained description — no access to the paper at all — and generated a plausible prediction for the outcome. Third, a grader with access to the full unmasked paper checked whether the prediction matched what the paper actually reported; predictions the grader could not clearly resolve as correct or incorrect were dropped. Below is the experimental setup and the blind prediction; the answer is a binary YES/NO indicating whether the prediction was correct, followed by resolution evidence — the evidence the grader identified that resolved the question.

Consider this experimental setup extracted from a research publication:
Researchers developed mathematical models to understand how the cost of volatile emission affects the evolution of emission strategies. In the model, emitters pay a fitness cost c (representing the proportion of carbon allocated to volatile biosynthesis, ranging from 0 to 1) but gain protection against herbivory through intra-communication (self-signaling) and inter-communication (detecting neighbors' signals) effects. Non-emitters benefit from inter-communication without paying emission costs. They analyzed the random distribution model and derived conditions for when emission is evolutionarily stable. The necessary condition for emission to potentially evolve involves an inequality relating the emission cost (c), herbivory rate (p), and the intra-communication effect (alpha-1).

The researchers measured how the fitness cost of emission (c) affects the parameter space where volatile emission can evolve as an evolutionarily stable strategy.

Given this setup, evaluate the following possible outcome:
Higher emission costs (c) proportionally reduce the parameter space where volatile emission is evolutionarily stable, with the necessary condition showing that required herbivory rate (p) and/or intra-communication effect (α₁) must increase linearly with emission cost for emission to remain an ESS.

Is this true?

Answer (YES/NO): NO